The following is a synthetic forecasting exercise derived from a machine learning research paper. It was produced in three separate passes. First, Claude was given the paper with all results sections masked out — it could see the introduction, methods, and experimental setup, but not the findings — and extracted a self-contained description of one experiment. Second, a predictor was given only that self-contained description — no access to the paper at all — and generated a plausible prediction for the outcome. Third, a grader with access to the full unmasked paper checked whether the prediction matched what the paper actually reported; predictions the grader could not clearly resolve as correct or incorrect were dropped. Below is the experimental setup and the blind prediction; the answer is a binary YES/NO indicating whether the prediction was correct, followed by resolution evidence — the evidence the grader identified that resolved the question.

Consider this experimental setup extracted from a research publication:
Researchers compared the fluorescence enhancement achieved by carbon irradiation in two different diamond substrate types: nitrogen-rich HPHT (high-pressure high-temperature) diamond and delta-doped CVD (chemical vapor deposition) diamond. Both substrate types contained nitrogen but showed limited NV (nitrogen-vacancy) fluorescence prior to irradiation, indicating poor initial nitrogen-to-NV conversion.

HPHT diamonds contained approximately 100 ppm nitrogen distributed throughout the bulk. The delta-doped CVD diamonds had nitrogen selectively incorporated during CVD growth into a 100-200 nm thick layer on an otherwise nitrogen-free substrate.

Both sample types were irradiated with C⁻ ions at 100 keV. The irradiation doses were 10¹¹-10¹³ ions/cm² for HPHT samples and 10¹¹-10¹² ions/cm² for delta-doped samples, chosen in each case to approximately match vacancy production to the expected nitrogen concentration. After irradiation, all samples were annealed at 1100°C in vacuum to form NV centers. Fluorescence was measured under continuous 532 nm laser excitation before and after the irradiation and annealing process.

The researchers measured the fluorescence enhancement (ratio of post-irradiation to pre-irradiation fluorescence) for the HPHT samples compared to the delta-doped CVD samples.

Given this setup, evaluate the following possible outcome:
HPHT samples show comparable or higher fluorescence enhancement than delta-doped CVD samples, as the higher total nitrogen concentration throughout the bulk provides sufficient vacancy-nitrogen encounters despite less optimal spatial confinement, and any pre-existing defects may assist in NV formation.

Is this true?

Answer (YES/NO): YES